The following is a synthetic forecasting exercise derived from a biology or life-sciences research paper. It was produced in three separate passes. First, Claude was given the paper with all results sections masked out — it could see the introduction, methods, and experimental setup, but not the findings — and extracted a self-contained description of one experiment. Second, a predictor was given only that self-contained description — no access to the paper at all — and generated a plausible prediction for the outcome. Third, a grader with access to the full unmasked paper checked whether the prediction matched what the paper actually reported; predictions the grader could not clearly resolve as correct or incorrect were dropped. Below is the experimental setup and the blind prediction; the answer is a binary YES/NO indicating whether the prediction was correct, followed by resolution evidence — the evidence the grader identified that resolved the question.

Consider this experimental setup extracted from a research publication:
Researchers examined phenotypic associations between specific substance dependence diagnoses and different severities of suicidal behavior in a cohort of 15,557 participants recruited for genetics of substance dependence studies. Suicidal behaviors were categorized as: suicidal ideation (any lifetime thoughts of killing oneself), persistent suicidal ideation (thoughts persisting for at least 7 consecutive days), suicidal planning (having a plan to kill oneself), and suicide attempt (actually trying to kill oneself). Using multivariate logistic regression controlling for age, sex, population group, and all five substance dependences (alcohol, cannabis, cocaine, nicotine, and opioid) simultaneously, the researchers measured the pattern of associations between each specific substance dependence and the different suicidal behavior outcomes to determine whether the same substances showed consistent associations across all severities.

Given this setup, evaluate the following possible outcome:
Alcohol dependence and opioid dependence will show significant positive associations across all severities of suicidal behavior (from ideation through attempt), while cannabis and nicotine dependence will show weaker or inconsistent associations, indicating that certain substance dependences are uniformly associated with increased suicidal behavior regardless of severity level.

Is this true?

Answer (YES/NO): NO